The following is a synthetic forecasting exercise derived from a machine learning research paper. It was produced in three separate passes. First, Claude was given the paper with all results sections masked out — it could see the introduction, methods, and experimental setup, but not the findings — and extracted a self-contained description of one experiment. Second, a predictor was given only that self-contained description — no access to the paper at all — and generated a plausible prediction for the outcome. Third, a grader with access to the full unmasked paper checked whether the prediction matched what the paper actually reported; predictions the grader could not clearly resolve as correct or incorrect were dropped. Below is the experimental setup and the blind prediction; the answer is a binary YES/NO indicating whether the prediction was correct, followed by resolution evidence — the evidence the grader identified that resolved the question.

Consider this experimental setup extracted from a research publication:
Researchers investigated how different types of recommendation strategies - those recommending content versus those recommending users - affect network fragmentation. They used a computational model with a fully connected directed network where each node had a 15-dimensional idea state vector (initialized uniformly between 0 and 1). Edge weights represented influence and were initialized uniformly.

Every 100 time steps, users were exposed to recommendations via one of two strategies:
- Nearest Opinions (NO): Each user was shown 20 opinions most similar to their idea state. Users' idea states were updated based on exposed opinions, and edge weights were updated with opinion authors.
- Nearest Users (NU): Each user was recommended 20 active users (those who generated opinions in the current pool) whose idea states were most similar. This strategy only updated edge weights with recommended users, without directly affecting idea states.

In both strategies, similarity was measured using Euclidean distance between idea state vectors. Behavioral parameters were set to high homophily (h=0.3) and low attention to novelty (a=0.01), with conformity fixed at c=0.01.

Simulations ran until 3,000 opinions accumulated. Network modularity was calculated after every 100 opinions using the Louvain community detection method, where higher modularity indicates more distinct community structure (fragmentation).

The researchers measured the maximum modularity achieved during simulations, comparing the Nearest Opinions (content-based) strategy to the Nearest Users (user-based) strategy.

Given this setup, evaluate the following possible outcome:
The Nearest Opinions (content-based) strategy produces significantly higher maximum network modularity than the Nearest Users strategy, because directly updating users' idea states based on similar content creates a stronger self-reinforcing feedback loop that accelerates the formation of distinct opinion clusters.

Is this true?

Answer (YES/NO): NO